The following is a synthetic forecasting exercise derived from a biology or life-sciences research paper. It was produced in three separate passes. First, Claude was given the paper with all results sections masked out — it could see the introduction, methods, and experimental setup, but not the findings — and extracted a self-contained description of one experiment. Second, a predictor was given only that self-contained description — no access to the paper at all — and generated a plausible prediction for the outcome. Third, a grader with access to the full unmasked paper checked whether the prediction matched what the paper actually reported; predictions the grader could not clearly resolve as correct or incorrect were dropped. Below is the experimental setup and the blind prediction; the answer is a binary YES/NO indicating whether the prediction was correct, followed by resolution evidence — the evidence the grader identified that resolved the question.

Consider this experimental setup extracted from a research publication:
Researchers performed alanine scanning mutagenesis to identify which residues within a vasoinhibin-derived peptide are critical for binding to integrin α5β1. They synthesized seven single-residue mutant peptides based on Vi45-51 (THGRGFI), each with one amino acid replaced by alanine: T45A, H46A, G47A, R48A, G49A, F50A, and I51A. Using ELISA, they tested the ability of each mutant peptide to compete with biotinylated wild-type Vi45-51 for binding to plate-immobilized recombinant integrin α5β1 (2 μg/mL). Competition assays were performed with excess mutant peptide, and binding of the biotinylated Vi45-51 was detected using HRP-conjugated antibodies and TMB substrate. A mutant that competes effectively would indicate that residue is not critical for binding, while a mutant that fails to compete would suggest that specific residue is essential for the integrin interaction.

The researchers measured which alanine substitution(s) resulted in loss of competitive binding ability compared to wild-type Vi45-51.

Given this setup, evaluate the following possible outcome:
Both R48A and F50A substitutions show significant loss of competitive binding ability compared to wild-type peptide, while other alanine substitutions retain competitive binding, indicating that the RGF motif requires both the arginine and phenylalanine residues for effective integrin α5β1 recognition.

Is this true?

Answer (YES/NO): NO